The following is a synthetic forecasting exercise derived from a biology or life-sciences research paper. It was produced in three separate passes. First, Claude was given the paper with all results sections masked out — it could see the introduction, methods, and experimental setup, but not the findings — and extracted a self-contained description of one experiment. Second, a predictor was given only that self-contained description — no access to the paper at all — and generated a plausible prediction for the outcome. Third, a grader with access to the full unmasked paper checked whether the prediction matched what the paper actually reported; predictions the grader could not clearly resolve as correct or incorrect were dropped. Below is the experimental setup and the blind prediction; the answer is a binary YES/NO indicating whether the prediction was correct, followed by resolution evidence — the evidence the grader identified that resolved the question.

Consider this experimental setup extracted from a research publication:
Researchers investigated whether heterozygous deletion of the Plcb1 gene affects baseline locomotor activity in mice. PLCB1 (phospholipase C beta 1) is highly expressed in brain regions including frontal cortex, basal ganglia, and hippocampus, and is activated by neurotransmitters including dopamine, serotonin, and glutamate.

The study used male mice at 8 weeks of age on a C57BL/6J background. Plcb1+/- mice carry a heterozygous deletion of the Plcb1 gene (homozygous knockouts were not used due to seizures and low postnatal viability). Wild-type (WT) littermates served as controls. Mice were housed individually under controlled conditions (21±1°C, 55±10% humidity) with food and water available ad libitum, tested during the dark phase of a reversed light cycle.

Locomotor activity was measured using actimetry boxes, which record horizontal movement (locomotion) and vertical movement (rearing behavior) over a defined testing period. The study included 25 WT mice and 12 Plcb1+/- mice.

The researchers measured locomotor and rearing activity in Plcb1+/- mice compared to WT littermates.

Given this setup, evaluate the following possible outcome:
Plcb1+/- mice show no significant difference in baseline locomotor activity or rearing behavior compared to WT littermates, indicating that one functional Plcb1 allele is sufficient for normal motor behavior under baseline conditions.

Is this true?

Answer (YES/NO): NO